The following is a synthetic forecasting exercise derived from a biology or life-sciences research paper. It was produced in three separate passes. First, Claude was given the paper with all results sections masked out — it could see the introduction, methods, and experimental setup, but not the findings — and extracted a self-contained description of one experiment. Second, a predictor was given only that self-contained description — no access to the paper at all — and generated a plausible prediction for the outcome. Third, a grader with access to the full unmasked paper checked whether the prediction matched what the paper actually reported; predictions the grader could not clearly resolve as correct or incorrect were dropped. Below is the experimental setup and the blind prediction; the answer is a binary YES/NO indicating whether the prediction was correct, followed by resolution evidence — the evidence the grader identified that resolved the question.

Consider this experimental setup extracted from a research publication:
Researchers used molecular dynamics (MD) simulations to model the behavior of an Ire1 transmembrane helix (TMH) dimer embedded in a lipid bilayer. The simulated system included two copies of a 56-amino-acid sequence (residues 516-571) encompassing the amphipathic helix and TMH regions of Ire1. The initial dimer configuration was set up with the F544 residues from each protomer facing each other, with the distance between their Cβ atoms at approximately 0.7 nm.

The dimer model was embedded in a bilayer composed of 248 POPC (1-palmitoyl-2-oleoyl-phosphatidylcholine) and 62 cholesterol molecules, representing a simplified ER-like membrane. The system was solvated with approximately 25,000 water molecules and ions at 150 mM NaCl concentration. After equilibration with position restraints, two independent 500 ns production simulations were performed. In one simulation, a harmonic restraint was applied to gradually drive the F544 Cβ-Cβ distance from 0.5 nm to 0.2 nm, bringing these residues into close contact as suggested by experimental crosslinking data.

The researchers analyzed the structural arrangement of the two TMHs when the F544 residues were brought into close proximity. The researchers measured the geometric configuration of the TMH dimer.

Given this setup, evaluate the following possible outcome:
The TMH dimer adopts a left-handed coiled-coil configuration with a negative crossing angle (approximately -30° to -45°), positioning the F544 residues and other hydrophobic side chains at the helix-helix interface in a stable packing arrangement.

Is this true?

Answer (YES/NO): NO